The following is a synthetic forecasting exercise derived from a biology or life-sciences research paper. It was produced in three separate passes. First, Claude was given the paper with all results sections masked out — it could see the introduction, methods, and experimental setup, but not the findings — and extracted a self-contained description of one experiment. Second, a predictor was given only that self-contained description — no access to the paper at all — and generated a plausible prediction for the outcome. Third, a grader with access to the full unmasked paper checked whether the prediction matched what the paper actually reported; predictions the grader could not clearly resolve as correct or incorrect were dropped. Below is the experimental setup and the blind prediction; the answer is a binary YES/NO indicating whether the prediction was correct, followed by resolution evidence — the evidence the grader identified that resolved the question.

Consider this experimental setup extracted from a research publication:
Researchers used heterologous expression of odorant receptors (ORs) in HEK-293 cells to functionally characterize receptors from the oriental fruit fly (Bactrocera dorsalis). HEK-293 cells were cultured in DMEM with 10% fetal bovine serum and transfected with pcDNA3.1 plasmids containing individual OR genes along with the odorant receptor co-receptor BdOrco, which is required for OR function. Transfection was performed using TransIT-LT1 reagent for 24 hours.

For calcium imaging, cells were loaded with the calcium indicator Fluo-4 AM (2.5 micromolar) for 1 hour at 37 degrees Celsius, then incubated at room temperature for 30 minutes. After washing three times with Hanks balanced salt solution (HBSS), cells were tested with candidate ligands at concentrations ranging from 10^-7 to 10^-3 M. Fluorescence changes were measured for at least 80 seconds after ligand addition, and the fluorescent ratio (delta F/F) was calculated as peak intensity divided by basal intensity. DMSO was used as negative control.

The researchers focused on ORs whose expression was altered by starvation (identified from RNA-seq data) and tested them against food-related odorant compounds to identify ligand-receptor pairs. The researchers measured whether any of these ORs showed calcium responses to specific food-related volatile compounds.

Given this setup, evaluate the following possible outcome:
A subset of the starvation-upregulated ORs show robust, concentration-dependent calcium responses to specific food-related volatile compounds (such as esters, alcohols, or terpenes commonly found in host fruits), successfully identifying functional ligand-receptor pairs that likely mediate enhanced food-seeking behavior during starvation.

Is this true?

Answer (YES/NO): YES